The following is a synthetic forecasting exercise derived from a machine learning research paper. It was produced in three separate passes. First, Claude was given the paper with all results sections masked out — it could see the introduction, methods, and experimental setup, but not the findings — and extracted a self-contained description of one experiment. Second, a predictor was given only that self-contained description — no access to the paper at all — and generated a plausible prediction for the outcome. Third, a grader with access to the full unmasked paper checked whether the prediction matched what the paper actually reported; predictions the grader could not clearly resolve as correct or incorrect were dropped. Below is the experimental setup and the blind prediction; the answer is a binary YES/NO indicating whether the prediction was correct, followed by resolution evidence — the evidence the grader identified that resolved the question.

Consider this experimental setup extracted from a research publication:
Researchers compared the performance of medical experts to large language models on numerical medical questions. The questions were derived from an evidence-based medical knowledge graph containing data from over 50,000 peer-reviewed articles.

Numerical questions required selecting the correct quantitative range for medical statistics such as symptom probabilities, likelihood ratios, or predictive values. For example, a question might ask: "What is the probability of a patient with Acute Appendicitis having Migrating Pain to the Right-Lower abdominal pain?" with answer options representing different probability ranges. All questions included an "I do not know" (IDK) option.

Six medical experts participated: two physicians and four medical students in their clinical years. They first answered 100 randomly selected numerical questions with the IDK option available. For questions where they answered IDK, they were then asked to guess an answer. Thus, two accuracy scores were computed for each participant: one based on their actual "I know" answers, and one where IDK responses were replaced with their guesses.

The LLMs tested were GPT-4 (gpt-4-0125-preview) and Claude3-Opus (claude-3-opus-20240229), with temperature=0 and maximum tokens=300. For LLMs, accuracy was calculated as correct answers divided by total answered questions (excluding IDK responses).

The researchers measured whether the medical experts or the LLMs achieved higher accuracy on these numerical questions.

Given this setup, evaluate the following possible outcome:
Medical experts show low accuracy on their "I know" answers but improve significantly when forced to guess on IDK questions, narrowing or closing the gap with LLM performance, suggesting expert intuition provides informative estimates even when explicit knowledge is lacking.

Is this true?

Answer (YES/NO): NO